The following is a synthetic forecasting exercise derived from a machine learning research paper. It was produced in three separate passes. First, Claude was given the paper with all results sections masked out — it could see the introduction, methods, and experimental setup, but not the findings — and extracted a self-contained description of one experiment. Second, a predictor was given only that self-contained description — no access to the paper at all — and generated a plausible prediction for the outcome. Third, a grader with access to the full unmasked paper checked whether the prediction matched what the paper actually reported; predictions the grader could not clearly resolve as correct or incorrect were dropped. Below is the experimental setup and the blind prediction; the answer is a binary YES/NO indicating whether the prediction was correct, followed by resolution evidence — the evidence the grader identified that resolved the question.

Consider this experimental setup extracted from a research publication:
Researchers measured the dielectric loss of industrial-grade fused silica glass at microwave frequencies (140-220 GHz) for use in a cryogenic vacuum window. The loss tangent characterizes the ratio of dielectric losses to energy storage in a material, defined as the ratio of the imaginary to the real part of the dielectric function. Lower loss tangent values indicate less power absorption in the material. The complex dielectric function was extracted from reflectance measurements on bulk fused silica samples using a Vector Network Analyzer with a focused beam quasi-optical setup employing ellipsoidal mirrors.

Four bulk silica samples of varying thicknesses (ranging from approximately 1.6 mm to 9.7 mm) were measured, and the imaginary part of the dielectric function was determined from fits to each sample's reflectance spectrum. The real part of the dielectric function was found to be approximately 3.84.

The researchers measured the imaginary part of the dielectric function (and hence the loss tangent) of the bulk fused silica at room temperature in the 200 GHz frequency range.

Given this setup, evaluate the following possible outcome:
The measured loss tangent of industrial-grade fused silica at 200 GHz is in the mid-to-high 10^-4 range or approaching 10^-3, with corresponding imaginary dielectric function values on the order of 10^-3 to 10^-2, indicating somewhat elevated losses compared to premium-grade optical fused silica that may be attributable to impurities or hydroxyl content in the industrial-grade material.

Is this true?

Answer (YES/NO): NO